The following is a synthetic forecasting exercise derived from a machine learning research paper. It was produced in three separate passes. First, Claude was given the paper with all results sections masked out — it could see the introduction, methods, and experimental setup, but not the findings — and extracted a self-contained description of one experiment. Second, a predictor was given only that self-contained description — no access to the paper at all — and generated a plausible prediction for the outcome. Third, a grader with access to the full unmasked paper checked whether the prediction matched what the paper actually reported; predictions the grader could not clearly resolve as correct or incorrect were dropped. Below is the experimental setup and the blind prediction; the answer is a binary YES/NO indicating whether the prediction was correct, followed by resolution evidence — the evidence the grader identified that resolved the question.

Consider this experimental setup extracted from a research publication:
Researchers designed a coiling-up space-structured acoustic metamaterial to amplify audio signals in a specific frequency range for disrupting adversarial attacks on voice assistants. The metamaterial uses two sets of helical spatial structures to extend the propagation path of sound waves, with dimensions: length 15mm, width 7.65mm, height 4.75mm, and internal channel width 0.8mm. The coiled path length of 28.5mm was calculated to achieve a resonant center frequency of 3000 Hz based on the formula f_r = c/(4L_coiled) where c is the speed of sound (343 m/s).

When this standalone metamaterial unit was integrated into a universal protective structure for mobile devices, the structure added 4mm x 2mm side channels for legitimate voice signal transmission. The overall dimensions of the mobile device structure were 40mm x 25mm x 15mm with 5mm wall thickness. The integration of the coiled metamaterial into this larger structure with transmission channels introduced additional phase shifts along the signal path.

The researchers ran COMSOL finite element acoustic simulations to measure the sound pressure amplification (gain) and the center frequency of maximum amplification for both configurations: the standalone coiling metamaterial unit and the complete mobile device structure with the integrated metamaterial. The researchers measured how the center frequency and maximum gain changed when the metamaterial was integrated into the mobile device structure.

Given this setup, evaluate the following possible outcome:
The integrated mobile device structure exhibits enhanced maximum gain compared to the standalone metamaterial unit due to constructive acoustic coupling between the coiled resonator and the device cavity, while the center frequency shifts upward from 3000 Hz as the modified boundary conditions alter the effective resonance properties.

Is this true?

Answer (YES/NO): NO